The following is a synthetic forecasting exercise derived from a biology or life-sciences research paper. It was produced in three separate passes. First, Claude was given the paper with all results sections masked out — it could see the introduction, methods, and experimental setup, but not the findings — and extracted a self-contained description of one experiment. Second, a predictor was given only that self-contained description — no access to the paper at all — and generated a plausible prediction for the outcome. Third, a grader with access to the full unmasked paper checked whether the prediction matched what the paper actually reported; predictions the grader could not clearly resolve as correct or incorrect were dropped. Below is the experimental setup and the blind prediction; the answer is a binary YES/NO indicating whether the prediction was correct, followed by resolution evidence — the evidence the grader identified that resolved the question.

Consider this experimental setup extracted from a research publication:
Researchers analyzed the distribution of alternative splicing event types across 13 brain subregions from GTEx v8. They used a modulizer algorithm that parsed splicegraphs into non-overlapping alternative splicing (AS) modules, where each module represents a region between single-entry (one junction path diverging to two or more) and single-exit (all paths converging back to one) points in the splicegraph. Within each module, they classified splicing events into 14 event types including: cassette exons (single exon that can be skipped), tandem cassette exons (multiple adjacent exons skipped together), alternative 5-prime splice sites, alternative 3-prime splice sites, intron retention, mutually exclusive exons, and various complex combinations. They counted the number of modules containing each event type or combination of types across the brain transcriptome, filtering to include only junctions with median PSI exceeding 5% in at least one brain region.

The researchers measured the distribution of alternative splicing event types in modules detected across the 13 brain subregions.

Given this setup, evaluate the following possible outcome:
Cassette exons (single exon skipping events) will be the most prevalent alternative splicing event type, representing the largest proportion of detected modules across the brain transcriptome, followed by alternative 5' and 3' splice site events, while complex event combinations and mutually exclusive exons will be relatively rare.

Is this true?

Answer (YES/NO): NO